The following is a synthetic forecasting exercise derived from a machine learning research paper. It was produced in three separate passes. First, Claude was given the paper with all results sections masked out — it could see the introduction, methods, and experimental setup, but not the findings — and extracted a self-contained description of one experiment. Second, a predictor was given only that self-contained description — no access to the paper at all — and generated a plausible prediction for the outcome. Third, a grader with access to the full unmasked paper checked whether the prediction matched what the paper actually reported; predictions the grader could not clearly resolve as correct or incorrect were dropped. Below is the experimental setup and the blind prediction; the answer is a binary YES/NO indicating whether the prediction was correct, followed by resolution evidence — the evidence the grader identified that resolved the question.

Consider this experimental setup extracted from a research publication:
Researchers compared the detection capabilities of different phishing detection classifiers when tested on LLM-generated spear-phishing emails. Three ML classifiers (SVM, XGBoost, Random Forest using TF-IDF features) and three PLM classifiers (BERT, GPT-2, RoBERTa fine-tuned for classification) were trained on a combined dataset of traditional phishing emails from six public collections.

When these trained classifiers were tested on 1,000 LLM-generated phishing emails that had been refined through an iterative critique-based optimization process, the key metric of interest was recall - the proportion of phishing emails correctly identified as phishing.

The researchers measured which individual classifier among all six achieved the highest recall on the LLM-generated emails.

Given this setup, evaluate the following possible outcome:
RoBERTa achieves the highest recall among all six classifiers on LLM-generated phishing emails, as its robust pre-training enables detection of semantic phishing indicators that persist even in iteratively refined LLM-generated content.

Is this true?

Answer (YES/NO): NO